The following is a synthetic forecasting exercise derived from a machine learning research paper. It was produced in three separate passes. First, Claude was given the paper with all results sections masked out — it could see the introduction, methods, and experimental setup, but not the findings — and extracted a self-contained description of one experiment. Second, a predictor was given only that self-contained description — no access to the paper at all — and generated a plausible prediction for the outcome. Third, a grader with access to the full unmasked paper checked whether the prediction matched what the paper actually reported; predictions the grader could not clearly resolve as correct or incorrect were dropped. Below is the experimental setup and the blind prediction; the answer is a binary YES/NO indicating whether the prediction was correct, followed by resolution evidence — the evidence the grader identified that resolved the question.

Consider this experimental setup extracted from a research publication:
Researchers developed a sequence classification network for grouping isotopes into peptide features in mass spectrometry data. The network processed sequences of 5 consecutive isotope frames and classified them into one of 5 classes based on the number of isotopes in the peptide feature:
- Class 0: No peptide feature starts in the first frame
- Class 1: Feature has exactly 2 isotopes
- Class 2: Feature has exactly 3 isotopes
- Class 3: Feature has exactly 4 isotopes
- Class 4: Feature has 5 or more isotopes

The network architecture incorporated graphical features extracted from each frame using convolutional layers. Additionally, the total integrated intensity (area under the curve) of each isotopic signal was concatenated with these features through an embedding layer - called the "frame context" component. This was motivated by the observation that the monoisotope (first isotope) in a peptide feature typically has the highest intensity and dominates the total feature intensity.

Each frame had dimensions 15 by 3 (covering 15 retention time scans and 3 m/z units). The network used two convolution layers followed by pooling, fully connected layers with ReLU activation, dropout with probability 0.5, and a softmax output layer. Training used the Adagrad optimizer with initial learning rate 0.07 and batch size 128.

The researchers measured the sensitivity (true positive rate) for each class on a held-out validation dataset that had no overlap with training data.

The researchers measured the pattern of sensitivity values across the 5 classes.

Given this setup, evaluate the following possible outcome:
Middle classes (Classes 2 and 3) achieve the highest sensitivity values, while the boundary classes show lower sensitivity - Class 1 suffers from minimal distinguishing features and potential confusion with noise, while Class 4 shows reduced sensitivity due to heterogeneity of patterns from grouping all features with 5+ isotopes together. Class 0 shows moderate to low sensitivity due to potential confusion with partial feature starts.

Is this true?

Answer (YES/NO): NO